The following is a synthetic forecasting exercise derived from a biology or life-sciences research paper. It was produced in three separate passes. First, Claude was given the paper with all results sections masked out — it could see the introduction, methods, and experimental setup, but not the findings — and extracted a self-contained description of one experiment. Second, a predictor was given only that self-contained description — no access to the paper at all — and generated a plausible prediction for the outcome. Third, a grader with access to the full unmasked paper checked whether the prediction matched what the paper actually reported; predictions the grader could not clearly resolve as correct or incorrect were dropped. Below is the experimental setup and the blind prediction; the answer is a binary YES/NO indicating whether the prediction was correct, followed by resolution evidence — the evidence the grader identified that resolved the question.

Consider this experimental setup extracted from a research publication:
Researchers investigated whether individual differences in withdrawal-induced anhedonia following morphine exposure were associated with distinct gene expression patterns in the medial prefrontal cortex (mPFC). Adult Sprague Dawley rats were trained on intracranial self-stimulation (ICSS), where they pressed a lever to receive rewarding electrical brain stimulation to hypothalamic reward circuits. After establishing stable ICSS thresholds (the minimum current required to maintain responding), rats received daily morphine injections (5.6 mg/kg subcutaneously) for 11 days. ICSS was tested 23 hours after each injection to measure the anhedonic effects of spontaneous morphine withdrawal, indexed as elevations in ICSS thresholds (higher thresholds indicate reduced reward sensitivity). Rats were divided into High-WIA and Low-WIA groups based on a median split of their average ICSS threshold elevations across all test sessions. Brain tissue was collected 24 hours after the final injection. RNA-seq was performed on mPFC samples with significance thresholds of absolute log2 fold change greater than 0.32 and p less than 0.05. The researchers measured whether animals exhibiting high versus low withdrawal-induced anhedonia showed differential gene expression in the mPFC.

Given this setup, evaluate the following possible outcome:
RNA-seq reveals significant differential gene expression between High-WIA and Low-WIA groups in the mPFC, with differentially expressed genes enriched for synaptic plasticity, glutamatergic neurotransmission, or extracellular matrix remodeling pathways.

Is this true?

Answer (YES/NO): NO